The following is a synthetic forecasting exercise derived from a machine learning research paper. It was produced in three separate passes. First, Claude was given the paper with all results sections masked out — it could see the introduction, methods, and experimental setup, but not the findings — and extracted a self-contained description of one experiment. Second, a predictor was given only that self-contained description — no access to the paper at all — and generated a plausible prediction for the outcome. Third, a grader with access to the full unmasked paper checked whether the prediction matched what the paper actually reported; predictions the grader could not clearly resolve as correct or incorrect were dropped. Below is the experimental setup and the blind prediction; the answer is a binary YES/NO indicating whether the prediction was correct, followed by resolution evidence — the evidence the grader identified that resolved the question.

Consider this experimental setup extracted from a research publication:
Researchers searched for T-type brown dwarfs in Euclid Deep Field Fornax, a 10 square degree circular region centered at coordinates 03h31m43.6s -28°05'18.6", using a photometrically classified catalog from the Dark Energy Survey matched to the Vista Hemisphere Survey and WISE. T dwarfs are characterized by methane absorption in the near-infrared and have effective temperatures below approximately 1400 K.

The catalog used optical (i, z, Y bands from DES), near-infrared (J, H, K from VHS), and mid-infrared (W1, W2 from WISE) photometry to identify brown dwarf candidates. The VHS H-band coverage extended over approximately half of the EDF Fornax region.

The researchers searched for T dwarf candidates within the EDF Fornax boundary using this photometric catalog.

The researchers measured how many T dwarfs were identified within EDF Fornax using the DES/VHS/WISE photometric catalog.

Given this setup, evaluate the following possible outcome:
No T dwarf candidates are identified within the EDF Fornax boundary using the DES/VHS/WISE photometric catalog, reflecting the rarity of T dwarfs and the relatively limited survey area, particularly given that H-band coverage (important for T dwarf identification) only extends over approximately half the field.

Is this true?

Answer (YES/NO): YES